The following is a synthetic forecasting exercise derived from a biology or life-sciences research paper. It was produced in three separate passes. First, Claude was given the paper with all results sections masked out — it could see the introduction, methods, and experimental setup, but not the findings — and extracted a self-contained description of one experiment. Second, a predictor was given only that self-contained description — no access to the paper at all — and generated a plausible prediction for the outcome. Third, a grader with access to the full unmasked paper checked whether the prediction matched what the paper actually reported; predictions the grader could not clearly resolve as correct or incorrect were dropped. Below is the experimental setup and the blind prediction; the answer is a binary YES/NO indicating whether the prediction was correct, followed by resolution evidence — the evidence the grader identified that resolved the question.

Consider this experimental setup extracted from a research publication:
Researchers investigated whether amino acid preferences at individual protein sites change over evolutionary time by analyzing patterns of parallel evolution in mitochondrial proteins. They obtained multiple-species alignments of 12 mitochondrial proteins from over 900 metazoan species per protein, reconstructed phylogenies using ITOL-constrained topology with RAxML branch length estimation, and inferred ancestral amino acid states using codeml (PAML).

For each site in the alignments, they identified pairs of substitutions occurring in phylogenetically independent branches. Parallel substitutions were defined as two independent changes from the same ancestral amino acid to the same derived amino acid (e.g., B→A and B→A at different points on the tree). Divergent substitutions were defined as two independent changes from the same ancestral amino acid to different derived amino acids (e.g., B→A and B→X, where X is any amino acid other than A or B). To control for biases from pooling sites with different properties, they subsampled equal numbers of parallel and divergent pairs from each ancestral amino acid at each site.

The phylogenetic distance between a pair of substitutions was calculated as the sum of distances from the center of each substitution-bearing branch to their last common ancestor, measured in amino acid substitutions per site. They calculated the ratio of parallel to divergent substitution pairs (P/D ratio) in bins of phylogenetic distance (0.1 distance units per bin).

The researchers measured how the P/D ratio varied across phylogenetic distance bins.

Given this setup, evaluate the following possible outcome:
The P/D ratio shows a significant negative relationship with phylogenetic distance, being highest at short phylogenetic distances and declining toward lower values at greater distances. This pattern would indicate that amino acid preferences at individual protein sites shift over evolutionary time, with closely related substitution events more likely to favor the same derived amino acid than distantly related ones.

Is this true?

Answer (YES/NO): YES